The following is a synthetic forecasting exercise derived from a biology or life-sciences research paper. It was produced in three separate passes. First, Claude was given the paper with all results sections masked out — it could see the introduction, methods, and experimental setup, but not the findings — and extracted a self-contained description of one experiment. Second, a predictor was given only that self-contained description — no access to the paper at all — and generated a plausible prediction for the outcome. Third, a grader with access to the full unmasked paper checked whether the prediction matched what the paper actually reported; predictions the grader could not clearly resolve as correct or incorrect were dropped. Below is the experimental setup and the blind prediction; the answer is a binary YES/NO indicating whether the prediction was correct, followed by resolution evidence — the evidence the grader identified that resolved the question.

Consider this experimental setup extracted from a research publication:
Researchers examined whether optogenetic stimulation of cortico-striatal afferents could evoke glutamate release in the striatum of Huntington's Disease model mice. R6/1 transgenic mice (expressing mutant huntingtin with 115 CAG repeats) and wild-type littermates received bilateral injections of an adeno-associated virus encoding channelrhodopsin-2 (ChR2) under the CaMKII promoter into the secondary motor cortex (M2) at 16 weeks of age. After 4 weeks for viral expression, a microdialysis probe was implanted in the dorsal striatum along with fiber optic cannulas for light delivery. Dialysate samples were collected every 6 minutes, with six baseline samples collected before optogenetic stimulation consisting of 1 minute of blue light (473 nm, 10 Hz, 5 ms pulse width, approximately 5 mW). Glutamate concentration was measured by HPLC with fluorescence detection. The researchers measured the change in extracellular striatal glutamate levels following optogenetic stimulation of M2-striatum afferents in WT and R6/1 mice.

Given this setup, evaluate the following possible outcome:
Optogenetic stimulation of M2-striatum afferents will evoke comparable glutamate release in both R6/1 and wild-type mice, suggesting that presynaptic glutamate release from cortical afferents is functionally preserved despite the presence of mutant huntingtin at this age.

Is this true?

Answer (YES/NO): NO